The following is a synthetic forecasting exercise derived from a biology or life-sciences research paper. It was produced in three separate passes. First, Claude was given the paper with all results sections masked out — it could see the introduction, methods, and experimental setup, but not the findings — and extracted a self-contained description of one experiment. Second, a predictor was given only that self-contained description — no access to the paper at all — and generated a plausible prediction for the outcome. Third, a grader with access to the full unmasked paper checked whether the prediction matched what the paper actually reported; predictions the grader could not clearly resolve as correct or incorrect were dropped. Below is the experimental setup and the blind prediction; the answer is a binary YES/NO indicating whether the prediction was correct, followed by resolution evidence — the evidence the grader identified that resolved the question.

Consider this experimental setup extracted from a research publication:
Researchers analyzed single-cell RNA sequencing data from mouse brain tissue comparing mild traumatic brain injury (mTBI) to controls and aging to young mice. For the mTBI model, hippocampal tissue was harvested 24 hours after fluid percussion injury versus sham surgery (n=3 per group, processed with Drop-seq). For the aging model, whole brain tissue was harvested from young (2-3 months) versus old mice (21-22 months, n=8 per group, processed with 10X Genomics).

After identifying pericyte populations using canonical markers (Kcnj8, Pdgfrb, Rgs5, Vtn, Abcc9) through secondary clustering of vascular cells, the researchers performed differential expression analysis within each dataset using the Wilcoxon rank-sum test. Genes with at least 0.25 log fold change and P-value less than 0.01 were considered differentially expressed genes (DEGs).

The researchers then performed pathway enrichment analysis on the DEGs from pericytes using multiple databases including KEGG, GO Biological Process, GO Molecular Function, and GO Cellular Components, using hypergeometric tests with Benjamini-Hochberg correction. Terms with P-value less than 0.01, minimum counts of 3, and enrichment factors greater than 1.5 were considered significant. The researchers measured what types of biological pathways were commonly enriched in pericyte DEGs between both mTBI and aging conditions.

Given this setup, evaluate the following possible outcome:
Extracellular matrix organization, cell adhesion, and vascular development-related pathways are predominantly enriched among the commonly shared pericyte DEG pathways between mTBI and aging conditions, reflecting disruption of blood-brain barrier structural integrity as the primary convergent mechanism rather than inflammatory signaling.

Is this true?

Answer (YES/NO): NO